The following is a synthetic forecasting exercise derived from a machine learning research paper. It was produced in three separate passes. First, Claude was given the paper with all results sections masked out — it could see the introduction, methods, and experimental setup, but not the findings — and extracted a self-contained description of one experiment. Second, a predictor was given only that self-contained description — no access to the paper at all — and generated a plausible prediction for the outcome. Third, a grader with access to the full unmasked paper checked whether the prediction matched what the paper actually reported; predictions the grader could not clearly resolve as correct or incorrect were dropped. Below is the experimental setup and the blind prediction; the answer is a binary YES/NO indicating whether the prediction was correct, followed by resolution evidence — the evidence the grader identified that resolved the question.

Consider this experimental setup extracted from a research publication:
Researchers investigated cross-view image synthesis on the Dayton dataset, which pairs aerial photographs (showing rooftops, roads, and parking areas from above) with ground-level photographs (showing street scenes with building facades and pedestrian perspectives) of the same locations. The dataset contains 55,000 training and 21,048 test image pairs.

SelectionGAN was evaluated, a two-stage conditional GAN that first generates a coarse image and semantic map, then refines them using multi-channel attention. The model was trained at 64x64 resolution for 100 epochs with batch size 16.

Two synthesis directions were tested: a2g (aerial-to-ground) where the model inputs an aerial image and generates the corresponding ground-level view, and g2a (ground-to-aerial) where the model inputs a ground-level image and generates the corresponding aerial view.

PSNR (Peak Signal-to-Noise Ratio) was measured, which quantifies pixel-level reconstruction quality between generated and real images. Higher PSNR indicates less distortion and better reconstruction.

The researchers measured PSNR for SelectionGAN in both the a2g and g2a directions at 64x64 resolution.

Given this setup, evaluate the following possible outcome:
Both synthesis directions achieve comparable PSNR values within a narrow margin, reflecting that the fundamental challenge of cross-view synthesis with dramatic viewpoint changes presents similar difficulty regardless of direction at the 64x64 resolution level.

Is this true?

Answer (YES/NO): NO